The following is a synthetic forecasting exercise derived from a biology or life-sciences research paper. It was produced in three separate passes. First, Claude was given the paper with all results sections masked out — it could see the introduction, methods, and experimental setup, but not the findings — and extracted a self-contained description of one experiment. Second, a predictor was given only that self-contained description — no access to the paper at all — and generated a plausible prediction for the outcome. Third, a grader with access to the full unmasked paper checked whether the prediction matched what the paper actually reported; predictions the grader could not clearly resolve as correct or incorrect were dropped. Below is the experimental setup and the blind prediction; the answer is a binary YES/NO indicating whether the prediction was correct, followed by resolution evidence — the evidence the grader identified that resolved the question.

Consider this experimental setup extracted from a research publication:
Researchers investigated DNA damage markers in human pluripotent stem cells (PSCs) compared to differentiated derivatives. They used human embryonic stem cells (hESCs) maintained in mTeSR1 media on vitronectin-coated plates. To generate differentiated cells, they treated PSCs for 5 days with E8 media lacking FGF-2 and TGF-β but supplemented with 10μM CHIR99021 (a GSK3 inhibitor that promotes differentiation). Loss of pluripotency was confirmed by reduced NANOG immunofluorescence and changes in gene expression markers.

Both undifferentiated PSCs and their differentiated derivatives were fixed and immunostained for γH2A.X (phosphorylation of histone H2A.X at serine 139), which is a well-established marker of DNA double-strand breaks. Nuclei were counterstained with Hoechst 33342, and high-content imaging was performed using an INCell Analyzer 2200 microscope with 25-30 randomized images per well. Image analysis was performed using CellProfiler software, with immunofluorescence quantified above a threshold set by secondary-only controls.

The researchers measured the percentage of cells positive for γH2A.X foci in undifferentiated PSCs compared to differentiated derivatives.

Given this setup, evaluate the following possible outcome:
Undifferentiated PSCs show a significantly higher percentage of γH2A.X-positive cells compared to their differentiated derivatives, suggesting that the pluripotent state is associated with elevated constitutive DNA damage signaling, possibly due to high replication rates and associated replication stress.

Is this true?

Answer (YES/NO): YES